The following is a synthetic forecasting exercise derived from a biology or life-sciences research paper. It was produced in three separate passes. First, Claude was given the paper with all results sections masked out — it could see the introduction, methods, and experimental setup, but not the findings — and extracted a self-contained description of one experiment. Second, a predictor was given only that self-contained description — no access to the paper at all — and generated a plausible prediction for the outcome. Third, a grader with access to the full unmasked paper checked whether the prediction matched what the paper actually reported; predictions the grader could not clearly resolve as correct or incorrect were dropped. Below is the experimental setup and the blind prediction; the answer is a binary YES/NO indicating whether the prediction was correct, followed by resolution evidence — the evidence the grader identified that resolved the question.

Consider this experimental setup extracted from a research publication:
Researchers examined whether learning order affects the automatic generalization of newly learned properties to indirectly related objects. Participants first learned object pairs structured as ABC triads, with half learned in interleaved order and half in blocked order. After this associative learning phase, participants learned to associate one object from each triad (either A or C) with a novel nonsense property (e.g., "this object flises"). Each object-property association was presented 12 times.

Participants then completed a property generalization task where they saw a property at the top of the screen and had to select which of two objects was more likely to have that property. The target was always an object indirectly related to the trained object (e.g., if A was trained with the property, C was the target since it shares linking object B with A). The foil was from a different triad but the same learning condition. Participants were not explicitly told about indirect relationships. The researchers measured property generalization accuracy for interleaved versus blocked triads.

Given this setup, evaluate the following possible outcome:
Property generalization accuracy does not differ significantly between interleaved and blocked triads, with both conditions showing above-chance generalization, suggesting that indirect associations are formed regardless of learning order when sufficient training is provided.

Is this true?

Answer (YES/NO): NO